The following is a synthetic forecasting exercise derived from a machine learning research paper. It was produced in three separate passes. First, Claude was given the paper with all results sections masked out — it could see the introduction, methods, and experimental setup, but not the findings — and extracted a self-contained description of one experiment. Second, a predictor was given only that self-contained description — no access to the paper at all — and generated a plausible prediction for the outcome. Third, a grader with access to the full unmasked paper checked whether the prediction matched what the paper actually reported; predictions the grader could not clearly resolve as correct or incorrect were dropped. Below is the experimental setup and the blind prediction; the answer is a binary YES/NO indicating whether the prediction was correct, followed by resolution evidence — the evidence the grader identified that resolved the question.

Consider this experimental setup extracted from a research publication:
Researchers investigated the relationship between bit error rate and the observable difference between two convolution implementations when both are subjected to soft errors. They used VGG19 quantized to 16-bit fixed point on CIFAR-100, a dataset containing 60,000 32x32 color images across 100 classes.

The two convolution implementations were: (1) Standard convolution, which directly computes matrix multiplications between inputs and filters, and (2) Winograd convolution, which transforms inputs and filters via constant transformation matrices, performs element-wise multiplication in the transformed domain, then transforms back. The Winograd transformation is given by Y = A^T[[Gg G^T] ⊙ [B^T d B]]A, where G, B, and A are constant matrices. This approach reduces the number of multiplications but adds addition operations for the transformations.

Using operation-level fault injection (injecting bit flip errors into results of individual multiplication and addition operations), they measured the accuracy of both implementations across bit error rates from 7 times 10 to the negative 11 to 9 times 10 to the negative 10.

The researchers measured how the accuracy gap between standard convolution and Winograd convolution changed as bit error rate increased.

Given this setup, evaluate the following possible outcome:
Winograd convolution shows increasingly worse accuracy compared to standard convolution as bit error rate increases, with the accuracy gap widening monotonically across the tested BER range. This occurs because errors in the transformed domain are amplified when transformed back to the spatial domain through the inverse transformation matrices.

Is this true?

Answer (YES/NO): NO